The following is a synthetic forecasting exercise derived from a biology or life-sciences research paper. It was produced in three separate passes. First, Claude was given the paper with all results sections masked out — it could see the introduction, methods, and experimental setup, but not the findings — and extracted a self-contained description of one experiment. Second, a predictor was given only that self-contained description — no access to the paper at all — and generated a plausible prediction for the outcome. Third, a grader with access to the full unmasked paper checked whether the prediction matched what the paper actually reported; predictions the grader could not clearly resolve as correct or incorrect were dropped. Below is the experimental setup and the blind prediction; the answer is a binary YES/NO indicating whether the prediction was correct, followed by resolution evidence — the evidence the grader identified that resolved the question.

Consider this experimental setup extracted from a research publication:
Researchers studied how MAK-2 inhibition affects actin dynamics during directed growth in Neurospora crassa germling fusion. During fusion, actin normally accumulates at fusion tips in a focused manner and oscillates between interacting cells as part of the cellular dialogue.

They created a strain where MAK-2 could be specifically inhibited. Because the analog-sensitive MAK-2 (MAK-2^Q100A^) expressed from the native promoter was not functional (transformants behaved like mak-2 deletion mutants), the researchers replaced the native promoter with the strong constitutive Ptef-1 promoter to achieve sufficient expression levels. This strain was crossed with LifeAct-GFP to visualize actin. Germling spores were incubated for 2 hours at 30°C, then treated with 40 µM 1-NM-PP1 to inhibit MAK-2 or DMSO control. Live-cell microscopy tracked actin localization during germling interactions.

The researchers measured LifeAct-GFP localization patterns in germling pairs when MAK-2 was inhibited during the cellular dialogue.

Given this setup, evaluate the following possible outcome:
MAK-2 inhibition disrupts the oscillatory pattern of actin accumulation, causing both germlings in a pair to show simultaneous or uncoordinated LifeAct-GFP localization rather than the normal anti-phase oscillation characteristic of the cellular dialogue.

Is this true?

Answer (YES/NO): NO